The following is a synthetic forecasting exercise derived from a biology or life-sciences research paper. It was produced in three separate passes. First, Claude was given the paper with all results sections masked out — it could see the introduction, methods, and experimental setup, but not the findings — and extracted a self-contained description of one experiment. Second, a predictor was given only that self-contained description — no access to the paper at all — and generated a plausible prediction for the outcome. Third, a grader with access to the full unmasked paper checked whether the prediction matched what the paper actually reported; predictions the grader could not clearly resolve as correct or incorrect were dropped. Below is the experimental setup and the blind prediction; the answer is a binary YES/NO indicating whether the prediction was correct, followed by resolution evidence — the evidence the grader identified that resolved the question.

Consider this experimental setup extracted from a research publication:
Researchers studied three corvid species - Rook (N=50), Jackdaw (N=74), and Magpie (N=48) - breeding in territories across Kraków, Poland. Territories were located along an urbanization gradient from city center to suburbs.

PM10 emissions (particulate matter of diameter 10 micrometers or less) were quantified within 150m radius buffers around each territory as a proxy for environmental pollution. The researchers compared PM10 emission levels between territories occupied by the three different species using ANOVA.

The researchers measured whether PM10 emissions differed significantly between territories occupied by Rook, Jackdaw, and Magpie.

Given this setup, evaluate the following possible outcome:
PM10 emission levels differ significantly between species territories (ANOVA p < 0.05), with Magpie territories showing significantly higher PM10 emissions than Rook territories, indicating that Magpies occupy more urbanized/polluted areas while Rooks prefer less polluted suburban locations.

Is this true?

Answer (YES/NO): NO